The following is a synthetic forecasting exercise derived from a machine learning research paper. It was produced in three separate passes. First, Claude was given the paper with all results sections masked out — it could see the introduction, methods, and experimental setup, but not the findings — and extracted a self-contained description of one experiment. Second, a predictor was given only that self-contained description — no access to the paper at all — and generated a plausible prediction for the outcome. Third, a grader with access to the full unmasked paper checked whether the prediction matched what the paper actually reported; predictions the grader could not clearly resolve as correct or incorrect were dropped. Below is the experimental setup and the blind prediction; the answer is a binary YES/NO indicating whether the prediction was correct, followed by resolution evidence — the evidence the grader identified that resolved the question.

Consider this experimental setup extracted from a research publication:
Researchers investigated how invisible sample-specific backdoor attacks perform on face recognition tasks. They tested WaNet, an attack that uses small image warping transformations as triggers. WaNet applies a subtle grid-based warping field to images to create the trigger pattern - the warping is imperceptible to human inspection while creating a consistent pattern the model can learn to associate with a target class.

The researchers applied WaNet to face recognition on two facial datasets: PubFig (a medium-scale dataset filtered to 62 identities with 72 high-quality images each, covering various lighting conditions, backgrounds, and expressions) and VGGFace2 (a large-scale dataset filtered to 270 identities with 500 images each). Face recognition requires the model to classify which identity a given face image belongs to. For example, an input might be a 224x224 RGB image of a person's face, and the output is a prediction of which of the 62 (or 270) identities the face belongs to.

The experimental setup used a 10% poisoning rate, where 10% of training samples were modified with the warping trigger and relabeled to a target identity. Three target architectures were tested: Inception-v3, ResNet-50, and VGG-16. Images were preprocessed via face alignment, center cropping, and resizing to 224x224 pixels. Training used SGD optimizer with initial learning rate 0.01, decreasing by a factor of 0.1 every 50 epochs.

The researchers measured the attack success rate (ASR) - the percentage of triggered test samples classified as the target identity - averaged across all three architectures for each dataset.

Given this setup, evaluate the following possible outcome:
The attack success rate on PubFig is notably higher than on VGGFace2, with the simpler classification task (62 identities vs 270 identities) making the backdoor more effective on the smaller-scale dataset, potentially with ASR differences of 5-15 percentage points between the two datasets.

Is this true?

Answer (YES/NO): NO